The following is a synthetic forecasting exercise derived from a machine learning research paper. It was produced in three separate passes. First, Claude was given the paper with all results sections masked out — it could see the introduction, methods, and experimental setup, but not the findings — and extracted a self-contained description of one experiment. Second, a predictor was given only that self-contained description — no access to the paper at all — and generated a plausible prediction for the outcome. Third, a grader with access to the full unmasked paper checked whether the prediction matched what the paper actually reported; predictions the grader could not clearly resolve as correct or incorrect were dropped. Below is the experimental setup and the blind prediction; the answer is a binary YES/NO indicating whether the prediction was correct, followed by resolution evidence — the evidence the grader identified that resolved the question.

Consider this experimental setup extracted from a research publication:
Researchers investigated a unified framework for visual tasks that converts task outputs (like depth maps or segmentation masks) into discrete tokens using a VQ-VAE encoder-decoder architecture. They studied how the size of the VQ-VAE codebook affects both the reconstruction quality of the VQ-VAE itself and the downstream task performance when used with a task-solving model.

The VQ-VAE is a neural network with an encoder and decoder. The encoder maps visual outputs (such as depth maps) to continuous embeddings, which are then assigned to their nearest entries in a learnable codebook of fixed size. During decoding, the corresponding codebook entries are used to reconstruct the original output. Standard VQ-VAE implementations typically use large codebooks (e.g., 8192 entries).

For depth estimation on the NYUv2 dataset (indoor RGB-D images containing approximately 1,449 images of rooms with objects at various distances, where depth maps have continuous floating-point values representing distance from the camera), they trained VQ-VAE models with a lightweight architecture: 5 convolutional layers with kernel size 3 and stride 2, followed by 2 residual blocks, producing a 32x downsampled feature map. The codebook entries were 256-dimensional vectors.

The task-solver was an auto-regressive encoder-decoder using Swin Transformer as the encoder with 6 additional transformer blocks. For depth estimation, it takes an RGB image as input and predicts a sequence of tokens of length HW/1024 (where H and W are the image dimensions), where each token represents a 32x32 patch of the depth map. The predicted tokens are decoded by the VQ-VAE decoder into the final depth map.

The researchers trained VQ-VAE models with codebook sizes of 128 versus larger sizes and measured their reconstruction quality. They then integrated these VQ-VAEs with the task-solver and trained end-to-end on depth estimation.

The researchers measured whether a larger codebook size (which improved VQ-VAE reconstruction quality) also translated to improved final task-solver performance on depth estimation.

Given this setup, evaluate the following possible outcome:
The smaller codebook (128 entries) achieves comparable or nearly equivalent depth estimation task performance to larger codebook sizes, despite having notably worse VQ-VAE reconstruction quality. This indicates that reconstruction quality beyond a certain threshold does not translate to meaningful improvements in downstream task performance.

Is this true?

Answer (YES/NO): YES